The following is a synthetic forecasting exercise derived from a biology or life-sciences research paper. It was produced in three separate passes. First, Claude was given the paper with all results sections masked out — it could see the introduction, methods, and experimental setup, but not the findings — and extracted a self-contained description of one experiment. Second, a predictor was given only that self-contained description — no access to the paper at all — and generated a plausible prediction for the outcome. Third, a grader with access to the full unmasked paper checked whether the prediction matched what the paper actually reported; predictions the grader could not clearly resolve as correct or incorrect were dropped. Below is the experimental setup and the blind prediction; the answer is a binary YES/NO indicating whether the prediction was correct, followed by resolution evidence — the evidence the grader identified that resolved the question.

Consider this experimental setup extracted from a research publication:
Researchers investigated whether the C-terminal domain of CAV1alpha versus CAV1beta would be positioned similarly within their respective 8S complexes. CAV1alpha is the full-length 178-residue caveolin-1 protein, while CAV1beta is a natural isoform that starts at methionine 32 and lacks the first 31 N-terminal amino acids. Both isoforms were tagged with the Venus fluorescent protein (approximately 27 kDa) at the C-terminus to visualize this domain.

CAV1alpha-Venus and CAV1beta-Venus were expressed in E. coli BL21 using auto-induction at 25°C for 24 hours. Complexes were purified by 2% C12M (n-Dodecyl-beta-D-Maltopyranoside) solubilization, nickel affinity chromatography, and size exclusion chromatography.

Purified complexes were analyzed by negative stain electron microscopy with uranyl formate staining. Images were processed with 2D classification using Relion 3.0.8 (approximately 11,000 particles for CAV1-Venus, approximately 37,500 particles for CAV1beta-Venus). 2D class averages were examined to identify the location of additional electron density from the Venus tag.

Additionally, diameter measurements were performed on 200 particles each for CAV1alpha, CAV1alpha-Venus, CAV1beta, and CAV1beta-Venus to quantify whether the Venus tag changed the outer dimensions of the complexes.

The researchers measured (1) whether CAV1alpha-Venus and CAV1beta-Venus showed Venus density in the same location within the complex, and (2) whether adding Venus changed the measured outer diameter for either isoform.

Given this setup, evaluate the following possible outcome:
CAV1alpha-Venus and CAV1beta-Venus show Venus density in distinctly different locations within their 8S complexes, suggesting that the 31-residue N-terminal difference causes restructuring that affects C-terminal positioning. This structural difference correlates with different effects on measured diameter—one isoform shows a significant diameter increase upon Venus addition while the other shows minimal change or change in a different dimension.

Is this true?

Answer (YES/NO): NO